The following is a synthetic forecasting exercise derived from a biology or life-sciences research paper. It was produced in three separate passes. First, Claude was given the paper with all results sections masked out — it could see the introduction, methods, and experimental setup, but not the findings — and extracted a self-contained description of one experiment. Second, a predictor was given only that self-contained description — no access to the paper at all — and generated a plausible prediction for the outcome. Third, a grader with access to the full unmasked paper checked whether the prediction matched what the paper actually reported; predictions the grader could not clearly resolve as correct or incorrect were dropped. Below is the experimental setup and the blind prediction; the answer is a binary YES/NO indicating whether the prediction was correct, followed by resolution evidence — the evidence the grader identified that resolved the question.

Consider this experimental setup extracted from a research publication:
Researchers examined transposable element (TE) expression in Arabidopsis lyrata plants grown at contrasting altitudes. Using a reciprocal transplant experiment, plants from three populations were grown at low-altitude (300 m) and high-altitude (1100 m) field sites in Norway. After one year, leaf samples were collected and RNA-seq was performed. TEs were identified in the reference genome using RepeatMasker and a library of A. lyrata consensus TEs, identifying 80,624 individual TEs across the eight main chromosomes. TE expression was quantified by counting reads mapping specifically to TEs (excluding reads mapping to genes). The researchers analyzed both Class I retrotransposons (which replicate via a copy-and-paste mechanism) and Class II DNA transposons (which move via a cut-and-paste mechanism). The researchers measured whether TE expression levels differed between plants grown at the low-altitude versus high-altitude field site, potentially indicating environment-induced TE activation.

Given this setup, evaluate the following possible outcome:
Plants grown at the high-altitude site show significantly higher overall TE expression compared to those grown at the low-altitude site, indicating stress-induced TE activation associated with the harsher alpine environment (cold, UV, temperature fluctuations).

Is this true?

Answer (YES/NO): YES